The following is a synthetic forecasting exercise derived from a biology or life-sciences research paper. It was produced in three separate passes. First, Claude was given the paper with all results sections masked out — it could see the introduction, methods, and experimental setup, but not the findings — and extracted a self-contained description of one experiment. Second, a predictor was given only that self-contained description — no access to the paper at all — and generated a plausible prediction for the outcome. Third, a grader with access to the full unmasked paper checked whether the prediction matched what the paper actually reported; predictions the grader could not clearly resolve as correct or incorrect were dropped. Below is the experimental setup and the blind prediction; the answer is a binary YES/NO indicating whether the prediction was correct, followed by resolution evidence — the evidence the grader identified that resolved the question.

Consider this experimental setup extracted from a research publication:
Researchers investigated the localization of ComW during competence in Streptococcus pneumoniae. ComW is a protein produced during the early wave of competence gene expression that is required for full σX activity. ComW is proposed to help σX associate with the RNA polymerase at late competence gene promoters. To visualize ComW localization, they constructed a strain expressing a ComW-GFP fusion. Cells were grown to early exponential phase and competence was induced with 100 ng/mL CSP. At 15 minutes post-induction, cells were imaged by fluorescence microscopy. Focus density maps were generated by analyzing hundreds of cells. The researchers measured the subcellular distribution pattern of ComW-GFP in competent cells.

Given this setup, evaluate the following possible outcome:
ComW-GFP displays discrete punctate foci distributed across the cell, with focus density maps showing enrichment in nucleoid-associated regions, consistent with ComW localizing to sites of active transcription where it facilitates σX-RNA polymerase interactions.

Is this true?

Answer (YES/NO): NO